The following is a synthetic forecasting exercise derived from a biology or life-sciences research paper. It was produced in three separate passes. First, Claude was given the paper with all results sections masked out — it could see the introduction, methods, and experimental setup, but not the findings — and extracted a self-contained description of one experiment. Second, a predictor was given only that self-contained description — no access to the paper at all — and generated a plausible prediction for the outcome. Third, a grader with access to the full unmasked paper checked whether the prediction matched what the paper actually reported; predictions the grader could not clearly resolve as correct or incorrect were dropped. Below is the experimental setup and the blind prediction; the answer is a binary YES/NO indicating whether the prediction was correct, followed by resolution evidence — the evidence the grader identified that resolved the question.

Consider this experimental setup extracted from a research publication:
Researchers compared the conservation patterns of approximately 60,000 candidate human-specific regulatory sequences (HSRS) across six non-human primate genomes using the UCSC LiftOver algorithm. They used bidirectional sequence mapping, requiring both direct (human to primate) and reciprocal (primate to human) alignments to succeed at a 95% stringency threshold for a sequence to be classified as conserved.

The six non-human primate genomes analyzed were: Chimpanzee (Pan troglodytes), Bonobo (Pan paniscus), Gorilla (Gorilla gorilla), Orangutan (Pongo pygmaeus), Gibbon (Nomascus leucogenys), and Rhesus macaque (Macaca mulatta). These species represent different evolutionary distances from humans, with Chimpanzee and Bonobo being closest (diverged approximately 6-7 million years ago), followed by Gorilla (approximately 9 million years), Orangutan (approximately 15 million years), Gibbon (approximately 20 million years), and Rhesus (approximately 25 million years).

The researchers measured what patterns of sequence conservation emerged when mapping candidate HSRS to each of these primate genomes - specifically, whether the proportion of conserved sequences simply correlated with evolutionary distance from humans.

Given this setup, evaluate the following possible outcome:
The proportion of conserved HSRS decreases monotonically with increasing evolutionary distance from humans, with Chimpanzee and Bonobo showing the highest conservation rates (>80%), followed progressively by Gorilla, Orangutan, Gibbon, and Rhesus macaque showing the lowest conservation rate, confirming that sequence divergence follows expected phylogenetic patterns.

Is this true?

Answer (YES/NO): NO